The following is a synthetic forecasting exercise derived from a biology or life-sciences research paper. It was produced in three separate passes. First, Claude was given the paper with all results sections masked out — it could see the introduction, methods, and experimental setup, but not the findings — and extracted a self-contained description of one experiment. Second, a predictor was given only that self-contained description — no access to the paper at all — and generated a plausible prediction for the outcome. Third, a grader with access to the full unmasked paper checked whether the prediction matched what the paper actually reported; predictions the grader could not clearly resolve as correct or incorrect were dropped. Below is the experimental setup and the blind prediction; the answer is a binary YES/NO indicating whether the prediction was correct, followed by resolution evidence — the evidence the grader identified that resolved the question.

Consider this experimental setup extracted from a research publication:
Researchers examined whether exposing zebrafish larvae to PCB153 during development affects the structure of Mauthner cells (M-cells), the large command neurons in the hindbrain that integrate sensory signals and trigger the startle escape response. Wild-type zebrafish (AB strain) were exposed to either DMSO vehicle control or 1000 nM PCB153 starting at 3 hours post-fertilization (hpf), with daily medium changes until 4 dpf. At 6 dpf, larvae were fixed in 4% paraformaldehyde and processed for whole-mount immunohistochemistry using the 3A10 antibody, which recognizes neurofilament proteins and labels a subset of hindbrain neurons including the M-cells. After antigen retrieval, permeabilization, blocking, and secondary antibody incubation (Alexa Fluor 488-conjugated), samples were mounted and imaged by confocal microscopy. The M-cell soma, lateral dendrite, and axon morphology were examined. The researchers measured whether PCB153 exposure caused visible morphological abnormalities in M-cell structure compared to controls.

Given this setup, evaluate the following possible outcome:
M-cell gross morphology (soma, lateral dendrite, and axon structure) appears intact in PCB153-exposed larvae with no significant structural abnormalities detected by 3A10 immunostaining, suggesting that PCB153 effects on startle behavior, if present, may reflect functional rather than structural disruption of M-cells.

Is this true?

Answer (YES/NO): YES